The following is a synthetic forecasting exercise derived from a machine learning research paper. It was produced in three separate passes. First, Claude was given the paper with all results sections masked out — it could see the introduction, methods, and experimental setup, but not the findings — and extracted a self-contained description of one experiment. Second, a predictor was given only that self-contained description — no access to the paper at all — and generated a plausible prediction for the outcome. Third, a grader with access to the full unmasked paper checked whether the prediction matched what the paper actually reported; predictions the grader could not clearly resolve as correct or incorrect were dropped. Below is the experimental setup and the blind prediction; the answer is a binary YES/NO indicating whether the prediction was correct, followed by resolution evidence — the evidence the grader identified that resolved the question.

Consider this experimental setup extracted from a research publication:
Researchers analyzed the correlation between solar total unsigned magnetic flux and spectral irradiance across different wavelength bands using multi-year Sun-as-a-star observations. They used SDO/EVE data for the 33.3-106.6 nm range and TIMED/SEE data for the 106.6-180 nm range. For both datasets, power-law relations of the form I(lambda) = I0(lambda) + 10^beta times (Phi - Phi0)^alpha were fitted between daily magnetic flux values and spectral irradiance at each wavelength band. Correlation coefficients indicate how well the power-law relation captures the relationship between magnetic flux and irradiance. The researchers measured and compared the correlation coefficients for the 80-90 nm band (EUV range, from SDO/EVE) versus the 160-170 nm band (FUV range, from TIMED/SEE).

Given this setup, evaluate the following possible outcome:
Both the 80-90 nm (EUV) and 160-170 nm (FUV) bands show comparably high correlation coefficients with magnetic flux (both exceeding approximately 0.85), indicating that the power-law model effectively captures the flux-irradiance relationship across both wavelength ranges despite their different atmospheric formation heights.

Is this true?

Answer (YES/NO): NO